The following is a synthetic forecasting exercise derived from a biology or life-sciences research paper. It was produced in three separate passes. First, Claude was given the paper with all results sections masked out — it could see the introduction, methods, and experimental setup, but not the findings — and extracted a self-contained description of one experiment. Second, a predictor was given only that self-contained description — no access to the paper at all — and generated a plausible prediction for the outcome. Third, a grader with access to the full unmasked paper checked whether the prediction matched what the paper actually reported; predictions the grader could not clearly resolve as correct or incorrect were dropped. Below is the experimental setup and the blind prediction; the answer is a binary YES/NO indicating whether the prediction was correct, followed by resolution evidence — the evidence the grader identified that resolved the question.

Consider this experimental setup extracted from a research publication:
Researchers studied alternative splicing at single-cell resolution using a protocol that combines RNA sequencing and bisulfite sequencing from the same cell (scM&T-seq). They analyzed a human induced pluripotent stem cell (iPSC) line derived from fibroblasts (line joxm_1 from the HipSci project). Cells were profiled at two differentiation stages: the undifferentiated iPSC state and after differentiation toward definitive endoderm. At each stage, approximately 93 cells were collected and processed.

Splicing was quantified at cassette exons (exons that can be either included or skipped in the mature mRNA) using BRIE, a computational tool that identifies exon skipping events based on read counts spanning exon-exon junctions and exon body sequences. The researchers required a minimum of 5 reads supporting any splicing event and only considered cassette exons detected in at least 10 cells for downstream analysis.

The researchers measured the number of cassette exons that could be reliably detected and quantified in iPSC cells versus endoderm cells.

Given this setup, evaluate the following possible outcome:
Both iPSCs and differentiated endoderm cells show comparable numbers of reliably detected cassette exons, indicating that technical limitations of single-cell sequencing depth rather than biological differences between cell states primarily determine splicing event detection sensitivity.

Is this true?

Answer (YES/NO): NO